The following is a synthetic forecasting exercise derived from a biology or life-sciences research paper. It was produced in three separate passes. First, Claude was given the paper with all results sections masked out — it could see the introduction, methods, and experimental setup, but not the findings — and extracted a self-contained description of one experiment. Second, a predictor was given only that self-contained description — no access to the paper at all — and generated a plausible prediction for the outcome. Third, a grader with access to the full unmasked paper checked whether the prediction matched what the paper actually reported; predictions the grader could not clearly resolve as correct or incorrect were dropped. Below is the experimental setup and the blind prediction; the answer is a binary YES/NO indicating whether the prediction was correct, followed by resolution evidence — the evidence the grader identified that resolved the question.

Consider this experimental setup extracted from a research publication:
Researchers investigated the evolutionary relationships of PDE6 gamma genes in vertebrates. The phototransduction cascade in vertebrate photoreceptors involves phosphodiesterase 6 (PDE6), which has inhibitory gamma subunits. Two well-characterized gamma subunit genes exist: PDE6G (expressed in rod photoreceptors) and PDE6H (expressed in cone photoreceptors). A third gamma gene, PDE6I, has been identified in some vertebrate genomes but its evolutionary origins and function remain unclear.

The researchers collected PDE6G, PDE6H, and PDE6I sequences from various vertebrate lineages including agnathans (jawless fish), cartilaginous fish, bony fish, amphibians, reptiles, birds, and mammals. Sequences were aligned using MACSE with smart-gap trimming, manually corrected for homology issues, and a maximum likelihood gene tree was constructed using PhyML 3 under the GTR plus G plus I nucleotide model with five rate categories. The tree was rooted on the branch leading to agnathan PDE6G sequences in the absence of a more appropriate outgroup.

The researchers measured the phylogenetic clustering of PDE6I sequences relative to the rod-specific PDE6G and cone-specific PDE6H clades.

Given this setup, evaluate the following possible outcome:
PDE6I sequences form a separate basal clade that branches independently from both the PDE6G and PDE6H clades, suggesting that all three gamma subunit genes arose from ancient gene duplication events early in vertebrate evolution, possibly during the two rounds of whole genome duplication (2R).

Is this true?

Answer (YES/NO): NO